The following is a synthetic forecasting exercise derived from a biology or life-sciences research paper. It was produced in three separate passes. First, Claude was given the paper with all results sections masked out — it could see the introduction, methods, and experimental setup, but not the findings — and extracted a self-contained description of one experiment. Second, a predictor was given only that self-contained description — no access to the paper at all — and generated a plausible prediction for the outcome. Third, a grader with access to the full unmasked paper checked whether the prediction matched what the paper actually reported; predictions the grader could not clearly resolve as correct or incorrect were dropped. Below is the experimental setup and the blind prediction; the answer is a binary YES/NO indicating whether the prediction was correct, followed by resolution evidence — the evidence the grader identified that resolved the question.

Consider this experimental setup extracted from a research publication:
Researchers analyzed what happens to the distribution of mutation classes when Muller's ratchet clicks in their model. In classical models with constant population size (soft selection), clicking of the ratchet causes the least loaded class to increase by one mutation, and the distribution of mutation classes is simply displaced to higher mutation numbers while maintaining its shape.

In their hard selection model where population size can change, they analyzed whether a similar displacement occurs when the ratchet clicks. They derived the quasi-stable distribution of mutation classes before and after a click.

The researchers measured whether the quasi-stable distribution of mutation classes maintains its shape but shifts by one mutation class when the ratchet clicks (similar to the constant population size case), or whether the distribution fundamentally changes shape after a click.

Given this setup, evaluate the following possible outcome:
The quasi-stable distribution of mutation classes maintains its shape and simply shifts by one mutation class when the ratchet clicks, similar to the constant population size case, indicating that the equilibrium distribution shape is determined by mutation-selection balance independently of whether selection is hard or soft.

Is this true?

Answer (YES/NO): YES